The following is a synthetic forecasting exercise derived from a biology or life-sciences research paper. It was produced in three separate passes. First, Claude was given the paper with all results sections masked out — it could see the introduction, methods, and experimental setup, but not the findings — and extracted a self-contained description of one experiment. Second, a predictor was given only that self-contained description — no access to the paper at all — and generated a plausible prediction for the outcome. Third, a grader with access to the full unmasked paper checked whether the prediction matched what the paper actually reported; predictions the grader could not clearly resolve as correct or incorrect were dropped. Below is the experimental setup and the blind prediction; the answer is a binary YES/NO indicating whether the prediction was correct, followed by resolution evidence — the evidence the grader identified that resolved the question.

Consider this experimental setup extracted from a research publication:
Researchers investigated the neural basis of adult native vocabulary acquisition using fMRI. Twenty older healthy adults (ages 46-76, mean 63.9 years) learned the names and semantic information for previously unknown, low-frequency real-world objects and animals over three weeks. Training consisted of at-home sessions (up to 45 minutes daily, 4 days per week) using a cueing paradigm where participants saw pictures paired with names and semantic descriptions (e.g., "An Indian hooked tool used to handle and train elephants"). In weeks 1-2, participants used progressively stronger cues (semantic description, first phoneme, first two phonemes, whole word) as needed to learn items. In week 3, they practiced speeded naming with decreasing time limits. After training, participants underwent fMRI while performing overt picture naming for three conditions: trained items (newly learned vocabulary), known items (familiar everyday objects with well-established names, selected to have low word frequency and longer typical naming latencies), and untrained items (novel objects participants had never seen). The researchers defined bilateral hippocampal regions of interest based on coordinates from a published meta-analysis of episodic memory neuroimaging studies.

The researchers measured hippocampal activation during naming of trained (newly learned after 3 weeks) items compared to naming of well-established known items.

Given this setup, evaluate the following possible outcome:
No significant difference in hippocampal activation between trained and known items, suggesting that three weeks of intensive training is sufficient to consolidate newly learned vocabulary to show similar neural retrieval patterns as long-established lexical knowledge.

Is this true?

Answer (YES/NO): NO